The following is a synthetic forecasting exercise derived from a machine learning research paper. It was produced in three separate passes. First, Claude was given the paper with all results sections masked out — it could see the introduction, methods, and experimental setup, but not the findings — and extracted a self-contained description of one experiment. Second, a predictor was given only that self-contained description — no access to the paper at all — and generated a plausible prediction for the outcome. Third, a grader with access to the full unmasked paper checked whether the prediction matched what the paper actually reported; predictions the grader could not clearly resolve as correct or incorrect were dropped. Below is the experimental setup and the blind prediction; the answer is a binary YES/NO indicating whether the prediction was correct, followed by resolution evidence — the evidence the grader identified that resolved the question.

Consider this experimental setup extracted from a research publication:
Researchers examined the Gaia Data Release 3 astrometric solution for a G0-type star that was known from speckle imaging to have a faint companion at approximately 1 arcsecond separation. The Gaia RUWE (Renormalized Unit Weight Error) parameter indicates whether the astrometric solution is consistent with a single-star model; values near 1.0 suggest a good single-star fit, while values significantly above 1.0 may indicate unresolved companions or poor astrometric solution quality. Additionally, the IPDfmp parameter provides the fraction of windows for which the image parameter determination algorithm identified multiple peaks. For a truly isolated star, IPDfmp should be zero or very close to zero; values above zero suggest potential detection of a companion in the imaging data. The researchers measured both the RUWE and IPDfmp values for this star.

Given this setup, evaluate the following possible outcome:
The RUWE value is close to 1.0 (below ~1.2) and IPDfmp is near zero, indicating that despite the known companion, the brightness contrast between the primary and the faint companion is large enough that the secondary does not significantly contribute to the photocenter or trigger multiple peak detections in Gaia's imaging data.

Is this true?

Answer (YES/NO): NO